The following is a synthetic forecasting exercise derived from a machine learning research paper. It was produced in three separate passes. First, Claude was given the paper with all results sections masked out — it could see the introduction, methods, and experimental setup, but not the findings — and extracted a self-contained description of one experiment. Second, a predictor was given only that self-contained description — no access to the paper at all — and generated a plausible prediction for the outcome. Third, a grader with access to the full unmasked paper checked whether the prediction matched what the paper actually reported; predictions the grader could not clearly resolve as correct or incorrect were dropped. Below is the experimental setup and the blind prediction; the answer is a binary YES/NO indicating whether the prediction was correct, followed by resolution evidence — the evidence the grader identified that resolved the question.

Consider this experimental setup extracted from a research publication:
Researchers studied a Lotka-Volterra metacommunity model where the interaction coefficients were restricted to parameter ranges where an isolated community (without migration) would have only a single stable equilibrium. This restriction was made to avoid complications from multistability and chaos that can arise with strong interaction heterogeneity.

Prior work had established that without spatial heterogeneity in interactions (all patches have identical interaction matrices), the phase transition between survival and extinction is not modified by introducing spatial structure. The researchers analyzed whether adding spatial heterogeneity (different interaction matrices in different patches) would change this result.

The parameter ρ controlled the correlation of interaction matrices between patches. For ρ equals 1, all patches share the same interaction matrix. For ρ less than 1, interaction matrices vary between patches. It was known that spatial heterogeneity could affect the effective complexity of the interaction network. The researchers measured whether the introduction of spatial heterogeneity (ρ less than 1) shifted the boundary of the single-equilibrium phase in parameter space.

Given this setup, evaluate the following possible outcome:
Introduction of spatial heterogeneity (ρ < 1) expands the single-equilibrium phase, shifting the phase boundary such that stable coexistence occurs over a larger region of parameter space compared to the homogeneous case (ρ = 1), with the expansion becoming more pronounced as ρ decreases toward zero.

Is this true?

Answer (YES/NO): NO